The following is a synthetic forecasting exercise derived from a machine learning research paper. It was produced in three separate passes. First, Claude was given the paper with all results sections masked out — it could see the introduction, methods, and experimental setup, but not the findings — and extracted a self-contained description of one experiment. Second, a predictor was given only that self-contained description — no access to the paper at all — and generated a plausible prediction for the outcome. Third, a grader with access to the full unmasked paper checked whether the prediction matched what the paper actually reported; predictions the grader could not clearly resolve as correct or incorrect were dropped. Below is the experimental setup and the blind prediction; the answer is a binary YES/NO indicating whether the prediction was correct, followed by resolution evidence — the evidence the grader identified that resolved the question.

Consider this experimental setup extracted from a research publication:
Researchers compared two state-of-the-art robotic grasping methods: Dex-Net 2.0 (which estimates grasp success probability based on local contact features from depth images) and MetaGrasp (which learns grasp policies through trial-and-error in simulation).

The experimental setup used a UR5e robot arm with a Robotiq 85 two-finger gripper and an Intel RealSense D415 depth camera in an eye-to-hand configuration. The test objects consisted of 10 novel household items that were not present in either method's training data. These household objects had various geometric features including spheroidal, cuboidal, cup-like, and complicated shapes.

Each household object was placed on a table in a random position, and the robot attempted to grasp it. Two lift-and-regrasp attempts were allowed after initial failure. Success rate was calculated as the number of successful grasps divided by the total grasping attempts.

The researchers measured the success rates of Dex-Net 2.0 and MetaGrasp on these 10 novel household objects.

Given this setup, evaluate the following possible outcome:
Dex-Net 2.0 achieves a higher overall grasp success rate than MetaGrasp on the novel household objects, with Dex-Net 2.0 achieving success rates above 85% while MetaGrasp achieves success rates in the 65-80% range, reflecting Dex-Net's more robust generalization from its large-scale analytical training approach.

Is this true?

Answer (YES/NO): NO